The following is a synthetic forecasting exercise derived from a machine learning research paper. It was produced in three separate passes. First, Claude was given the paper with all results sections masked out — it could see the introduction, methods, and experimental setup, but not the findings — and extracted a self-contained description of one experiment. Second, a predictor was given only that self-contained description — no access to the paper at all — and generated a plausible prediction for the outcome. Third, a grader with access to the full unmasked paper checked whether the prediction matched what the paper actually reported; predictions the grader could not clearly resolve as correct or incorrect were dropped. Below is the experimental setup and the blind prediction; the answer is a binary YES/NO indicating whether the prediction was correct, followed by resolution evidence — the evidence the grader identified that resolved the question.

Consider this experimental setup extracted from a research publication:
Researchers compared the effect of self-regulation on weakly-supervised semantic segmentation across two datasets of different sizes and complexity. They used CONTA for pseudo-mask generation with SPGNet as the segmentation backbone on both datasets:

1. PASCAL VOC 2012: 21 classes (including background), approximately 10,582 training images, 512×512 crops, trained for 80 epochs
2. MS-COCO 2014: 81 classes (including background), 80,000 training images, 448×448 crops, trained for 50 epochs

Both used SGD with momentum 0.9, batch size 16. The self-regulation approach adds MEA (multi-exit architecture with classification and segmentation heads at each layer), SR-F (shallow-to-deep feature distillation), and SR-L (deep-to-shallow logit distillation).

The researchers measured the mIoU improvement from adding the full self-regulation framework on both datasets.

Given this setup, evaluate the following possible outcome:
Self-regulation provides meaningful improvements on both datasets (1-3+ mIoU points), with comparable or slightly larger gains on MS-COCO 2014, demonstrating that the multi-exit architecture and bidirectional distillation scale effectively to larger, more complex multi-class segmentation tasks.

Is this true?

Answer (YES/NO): NO